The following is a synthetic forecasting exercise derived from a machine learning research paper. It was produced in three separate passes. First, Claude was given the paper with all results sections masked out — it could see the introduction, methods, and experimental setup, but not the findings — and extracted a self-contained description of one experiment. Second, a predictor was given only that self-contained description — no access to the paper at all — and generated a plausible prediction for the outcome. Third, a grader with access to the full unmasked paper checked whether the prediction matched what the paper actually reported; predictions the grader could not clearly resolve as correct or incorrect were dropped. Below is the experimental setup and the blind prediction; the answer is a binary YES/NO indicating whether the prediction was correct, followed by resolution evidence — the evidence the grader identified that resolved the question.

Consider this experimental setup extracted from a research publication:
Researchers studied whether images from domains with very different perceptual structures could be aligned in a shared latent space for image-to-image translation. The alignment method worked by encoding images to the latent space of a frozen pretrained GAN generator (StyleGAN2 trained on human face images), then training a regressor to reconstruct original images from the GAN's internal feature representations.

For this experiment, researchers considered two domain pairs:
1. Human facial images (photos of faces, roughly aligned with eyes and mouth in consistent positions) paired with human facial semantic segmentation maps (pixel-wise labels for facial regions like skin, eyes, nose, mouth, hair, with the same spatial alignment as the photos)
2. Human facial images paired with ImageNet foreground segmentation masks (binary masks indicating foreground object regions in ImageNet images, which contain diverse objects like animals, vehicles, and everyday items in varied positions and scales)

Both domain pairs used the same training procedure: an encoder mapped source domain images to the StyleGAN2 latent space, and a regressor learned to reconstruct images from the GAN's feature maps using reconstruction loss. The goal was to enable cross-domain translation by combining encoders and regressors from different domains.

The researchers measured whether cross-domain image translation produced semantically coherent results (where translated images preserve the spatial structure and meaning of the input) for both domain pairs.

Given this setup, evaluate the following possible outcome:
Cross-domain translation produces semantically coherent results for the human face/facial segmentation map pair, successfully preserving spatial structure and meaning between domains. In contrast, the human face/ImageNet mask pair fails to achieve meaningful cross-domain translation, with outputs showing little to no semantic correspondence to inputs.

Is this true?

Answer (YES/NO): YES